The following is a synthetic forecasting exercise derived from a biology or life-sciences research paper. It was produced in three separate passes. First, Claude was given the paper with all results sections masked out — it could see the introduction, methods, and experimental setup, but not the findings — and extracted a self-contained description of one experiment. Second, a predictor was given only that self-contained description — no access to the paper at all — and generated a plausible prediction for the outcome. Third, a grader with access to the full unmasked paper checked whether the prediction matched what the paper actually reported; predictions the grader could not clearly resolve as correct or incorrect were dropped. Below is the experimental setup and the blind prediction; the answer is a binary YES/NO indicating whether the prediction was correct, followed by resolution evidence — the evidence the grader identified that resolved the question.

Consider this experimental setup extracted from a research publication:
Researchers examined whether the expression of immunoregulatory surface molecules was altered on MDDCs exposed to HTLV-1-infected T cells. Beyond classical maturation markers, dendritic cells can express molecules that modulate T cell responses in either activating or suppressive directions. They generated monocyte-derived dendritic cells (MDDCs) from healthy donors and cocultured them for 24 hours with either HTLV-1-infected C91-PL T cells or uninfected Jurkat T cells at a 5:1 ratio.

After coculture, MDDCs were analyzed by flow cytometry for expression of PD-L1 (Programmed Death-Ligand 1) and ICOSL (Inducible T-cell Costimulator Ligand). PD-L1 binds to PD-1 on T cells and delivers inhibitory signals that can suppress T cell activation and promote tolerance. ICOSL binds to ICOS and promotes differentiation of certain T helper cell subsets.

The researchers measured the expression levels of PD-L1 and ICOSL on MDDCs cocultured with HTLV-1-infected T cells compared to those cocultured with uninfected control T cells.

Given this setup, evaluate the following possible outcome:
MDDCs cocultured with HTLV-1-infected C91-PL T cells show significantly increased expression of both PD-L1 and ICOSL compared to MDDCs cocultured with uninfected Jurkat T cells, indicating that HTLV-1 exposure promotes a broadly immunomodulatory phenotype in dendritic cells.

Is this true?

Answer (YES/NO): NO